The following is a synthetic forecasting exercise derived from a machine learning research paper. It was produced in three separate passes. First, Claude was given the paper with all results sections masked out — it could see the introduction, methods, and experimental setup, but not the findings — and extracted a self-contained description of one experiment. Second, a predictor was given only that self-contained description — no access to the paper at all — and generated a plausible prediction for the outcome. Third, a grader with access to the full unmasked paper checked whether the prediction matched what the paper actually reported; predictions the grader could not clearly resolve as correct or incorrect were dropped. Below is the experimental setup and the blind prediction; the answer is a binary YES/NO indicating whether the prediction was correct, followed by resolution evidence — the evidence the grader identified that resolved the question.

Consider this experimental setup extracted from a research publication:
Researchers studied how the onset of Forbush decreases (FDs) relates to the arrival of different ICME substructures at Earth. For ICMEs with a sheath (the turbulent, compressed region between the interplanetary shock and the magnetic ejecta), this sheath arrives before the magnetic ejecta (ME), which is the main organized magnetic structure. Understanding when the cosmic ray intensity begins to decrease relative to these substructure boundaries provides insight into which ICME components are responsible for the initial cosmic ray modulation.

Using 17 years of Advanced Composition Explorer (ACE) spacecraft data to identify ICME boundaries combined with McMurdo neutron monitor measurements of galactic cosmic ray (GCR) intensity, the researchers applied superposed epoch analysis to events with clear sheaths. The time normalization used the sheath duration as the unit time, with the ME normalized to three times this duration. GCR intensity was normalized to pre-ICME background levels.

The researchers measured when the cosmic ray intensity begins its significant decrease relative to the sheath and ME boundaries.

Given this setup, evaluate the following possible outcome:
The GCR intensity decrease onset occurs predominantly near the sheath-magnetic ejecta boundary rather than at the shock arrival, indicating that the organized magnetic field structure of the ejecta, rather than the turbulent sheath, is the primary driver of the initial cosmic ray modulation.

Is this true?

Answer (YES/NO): NO